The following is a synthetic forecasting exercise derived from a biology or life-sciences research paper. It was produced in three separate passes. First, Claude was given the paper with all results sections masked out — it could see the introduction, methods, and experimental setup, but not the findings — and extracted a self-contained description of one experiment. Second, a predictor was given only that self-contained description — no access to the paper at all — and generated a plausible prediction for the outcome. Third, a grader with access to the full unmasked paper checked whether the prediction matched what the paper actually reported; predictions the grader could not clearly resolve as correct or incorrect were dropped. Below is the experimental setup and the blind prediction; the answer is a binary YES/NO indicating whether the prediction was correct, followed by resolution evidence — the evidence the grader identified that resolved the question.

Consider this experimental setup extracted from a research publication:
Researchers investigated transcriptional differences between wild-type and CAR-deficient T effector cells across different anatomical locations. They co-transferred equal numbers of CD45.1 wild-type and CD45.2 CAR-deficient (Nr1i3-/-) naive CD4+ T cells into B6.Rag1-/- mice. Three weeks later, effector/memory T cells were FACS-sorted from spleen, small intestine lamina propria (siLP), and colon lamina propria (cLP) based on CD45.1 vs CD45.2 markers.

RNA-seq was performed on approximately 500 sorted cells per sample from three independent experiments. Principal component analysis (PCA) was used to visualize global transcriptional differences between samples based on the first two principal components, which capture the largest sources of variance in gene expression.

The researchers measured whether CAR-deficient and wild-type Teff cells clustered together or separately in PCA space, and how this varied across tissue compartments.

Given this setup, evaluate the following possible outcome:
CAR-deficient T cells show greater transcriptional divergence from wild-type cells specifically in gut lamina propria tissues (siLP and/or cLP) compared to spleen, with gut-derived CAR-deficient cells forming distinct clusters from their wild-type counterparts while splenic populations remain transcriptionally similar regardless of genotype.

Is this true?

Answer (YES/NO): YES